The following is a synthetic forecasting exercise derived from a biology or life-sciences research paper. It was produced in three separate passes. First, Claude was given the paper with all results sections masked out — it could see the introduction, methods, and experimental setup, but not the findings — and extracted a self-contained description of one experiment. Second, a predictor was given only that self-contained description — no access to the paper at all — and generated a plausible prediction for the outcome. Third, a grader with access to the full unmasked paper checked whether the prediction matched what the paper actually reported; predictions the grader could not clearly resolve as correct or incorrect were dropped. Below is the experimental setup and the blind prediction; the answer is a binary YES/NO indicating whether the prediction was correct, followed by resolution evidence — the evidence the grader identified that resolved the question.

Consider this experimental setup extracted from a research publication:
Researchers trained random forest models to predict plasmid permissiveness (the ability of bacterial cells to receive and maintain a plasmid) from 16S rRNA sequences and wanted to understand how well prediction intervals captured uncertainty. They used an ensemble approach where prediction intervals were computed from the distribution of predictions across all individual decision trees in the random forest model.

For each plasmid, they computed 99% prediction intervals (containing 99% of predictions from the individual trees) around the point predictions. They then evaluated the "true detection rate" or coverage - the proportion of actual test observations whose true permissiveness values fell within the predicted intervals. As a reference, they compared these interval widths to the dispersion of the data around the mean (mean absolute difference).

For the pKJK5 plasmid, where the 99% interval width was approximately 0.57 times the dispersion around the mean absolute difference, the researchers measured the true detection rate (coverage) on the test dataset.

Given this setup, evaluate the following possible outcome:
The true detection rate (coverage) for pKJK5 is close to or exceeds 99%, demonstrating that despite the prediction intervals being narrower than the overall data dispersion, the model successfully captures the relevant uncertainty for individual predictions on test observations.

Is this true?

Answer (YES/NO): NO